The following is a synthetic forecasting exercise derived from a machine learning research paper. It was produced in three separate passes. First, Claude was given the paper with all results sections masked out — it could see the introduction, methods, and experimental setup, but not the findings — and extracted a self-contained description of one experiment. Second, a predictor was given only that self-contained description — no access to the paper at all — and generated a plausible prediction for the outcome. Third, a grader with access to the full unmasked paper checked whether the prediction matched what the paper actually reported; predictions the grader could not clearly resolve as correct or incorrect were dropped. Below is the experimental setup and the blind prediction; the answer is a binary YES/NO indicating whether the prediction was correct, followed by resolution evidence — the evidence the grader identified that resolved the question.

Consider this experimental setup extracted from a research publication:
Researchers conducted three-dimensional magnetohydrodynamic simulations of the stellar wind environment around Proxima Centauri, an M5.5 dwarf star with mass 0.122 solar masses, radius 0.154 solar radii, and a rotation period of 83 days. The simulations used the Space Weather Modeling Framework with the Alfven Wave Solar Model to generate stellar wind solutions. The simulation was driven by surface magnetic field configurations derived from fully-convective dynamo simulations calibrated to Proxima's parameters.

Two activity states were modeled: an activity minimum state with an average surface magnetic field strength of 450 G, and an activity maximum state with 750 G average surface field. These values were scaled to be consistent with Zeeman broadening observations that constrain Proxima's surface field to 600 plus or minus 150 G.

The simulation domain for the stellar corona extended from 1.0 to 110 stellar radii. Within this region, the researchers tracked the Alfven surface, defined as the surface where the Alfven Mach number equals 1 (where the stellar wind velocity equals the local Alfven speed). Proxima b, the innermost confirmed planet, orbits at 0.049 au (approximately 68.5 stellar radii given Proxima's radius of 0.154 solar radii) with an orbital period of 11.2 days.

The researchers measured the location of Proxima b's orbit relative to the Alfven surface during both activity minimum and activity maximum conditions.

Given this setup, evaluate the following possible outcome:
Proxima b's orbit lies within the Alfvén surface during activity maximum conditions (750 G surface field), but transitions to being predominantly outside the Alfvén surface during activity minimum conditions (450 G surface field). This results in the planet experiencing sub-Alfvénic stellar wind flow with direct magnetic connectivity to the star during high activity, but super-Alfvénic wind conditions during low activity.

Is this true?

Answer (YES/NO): NO